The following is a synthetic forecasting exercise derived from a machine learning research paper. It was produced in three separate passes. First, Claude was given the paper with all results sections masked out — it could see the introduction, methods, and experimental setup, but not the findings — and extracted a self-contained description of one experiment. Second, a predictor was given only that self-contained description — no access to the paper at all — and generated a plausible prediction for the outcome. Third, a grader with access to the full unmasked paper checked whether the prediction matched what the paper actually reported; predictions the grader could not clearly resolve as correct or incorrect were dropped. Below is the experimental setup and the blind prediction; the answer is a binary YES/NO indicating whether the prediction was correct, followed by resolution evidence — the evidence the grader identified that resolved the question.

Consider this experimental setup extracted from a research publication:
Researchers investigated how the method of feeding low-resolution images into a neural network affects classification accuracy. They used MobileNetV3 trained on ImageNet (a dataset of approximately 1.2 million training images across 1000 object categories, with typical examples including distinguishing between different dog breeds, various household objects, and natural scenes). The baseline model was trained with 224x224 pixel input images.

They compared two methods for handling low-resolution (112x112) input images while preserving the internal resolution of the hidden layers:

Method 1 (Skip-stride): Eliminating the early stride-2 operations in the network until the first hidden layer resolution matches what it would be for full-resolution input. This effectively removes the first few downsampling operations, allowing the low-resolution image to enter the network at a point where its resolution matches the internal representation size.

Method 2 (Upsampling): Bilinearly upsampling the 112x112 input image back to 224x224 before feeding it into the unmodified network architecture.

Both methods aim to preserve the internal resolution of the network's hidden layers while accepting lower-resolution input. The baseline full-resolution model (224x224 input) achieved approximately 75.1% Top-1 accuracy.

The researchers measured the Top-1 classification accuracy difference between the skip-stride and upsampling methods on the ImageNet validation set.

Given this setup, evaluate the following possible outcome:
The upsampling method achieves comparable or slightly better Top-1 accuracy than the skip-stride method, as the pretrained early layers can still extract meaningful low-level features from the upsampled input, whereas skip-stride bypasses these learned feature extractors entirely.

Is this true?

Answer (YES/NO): YES